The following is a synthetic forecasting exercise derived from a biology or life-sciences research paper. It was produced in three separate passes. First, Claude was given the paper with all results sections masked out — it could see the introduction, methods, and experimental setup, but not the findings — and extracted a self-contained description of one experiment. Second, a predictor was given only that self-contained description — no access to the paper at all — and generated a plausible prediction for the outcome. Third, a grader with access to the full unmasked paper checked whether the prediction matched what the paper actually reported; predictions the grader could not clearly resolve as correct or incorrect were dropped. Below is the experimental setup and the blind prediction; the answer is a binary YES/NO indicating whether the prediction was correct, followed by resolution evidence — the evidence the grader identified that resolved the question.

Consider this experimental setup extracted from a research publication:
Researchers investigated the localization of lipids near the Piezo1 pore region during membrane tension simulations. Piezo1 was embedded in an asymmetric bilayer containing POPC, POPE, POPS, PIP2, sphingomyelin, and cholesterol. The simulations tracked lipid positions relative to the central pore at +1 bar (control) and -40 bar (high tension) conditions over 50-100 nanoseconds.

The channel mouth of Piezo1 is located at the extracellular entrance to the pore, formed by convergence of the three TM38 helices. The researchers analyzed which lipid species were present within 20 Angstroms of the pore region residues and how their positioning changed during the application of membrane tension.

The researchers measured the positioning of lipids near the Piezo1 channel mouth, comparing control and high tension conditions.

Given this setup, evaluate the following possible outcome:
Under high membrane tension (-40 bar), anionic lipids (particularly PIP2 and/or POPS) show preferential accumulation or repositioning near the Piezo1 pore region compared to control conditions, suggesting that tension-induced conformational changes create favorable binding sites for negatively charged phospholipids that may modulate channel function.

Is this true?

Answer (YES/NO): NO